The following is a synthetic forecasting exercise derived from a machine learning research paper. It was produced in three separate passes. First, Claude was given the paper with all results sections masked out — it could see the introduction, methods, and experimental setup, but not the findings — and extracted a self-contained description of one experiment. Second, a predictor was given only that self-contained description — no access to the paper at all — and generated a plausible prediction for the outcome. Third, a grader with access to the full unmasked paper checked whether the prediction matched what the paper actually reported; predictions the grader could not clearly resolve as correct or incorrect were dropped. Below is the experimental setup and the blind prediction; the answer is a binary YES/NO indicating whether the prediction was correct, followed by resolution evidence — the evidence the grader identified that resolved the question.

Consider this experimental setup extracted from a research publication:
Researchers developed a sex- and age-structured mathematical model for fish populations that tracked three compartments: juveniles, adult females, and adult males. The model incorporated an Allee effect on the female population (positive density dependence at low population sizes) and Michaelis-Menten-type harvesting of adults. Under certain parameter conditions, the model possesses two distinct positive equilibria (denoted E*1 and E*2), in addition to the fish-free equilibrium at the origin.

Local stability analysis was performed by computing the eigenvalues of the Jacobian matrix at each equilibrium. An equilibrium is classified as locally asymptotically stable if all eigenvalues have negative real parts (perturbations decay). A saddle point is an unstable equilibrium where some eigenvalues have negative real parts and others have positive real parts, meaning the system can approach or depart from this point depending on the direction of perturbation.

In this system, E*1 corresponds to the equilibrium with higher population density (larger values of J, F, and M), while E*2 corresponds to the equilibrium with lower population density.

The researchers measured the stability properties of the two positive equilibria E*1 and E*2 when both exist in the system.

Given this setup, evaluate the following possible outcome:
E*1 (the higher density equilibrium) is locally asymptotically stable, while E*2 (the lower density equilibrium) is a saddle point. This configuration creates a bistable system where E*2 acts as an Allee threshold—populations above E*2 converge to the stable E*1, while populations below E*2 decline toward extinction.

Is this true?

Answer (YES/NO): YES